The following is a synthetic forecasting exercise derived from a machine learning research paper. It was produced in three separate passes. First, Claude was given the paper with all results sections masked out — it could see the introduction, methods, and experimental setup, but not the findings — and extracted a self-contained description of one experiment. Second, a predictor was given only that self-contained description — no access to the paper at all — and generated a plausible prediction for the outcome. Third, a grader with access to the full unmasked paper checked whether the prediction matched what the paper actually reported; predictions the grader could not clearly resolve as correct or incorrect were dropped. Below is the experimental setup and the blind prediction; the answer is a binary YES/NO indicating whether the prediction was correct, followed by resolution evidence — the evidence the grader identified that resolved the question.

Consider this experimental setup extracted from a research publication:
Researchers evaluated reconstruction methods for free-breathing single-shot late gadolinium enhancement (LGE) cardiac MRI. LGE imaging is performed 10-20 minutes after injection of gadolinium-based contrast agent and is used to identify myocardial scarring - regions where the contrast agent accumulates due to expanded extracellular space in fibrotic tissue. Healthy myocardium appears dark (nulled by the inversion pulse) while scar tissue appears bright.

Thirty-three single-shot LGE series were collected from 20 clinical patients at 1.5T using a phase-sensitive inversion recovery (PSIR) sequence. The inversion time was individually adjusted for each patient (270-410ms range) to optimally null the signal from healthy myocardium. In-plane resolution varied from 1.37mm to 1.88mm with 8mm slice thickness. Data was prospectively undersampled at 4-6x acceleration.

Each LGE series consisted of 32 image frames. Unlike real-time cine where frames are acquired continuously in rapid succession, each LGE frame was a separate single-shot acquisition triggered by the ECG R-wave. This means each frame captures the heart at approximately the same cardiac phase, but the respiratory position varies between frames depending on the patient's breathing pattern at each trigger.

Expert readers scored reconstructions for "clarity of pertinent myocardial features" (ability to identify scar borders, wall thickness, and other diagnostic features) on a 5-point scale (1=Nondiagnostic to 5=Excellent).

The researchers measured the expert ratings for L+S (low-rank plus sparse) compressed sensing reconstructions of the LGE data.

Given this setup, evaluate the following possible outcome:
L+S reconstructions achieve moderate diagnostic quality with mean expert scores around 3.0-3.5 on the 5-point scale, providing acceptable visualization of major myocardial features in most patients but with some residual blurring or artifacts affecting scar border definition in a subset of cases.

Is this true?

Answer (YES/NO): YES